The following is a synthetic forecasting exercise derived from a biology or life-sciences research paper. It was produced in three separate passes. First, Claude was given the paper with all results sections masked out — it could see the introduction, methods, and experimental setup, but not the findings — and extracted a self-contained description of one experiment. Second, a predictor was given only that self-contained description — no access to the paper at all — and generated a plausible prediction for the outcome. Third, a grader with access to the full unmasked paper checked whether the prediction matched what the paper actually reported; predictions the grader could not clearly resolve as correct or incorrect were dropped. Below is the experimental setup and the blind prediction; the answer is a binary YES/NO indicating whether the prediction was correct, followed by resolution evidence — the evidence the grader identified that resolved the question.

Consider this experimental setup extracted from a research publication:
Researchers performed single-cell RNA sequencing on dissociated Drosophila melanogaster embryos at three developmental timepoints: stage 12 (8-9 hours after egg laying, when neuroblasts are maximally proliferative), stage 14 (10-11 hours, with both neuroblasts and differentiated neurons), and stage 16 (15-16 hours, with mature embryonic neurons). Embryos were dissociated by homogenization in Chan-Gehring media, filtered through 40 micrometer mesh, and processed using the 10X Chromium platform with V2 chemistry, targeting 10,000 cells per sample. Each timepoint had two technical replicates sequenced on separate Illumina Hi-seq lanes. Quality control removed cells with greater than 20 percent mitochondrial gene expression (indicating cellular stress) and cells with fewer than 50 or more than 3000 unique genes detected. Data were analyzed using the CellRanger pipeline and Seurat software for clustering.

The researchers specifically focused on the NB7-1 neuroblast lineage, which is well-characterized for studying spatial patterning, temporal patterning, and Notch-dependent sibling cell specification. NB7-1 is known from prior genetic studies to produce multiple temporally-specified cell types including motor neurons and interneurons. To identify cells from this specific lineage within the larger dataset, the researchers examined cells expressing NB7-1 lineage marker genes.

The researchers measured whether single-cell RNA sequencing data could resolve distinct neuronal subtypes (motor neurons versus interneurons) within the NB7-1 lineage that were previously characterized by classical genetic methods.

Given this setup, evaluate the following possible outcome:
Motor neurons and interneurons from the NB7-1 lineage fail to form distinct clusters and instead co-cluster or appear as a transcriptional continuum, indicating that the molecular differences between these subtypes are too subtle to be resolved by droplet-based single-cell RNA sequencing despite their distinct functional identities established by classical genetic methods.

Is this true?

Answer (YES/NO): NO